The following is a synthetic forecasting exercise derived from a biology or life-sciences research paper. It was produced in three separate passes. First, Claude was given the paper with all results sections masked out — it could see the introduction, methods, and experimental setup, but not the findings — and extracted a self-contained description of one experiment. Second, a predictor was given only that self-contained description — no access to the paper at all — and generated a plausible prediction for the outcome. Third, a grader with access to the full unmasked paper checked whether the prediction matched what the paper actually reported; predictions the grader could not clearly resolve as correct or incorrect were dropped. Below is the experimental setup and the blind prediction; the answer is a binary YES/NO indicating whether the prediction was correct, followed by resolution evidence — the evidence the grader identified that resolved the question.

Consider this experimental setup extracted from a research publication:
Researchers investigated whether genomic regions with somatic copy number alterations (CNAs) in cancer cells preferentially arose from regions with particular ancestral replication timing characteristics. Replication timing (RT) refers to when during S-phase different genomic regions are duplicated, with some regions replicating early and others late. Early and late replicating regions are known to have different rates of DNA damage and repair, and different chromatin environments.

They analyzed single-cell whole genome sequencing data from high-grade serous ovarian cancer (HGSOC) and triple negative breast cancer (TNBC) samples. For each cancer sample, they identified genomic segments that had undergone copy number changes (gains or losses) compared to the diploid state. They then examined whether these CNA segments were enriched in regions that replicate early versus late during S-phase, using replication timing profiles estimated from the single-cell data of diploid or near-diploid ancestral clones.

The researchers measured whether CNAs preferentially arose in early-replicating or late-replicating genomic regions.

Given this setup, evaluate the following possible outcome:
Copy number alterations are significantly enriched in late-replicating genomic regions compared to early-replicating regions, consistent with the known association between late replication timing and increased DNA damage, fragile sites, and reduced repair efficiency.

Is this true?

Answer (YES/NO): NO